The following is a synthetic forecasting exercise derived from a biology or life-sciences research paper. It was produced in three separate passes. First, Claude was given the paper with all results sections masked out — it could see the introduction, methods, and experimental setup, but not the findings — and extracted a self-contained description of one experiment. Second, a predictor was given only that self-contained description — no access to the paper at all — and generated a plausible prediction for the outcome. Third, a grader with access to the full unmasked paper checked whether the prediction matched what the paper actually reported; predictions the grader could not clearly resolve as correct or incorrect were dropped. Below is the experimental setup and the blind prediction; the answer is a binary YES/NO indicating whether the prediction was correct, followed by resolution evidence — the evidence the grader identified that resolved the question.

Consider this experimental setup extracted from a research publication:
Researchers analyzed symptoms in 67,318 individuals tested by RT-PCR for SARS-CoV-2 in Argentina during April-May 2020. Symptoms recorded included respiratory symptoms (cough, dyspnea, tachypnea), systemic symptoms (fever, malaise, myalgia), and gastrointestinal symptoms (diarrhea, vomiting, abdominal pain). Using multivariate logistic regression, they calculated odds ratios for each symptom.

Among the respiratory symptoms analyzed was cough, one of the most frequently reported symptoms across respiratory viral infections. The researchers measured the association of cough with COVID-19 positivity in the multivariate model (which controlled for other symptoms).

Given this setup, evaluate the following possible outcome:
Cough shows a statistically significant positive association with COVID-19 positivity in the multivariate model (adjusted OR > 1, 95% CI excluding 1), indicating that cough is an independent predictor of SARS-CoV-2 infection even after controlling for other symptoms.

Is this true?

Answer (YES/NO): YES